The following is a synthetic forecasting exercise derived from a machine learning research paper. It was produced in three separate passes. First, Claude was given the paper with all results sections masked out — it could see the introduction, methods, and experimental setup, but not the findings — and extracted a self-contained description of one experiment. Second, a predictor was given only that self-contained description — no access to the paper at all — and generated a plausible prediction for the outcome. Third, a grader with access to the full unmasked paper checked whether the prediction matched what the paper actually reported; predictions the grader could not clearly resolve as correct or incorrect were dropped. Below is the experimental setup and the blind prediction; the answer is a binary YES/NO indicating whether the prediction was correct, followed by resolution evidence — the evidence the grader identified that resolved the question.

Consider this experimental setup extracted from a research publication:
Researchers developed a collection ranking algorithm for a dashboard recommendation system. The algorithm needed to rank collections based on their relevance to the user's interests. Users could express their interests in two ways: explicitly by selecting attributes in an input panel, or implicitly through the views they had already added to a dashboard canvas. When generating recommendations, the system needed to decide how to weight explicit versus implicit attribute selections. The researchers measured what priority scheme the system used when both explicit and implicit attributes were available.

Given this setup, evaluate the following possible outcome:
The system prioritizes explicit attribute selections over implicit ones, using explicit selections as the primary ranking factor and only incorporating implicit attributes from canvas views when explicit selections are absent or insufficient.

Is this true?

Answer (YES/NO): NO